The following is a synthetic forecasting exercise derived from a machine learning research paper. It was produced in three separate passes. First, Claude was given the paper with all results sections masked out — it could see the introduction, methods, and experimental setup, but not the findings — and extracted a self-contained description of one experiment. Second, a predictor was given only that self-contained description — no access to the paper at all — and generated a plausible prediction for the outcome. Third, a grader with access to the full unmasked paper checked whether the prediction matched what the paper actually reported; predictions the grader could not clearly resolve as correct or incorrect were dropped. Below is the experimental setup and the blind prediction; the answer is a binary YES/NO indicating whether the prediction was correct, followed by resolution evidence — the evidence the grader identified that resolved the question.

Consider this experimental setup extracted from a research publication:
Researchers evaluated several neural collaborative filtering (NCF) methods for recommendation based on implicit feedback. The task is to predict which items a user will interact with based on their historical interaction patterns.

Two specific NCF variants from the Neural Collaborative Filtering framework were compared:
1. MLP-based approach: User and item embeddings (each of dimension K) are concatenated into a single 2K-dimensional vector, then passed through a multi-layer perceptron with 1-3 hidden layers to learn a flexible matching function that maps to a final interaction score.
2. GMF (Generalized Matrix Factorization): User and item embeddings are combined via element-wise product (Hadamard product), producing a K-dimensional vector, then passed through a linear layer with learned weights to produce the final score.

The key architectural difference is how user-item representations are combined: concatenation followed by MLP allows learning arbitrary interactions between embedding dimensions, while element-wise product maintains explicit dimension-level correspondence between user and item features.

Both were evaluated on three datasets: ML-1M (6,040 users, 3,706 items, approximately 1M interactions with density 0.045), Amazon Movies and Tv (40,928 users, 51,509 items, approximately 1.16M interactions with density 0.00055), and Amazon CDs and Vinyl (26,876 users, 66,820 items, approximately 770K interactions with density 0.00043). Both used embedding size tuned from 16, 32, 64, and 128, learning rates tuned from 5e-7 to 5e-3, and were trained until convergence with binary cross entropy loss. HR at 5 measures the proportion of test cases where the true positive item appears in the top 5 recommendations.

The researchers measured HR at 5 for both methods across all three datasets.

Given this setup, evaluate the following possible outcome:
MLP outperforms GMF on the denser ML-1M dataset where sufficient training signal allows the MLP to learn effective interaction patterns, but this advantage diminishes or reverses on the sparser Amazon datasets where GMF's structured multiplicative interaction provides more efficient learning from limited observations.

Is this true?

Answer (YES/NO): NO